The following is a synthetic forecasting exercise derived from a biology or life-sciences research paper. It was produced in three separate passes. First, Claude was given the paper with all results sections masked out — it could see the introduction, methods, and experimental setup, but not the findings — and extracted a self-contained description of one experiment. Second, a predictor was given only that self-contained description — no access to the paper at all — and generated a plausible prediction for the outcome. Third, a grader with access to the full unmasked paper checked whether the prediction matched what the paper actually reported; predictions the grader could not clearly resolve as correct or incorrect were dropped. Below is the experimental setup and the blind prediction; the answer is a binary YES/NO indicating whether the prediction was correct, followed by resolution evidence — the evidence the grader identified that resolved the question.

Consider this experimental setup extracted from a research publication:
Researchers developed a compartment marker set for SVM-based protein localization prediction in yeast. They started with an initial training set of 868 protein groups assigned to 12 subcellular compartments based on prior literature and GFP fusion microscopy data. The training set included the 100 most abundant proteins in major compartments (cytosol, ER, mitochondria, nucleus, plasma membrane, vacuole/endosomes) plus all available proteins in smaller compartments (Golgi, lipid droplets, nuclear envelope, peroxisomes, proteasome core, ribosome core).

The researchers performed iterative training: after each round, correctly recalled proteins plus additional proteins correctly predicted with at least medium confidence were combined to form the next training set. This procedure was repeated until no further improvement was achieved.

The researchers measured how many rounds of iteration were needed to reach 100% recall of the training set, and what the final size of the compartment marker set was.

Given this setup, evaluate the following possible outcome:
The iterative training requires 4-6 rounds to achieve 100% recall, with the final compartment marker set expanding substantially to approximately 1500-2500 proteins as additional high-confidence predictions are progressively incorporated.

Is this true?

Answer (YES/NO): NO